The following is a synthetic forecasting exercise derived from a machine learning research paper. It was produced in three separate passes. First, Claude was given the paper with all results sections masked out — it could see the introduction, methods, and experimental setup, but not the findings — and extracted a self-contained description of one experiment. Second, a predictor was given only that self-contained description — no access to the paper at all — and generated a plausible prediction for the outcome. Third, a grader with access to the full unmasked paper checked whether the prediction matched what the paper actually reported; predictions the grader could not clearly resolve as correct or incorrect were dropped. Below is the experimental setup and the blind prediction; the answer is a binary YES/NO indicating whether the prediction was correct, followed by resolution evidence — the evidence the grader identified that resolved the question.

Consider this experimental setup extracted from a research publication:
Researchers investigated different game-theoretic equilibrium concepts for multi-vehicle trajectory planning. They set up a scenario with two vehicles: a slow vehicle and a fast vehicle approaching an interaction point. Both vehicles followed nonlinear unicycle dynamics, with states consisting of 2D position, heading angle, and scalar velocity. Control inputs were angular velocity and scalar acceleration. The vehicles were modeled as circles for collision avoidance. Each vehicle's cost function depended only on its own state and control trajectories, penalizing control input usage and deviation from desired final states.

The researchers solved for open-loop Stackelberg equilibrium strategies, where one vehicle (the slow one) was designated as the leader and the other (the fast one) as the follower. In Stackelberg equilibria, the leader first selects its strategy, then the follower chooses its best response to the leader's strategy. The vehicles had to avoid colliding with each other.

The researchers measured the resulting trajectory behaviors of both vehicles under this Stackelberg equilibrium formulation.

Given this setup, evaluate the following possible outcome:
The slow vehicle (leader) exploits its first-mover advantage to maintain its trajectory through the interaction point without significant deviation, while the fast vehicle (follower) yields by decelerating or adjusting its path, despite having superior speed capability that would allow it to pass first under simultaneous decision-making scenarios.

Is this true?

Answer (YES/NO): YES